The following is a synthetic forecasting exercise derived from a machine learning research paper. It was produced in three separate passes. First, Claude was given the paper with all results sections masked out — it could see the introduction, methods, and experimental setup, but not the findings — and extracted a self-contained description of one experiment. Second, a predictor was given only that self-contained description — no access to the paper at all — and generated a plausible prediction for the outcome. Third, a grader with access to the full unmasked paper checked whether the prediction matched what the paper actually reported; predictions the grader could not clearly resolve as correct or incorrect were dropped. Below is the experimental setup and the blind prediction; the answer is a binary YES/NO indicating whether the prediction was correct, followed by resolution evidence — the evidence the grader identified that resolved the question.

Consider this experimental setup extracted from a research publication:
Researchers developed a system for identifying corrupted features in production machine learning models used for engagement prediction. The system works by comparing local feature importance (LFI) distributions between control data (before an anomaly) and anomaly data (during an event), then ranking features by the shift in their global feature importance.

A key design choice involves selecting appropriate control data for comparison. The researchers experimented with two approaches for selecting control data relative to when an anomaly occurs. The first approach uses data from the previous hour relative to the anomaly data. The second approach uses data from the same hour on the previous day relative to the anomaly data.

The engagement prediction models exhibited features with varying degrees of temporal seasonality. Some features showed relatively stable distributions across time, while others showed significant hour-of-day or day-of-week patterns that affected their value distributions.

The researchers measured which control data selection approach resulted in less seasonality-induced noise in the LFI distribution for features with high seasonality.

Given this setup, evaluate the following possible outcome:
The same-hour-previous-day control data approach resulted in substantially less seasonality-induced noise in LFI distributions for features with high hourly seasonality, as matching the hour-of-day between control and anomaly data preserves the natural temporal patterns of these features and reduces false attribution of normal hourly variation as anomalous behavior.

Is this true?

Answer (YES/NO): YES